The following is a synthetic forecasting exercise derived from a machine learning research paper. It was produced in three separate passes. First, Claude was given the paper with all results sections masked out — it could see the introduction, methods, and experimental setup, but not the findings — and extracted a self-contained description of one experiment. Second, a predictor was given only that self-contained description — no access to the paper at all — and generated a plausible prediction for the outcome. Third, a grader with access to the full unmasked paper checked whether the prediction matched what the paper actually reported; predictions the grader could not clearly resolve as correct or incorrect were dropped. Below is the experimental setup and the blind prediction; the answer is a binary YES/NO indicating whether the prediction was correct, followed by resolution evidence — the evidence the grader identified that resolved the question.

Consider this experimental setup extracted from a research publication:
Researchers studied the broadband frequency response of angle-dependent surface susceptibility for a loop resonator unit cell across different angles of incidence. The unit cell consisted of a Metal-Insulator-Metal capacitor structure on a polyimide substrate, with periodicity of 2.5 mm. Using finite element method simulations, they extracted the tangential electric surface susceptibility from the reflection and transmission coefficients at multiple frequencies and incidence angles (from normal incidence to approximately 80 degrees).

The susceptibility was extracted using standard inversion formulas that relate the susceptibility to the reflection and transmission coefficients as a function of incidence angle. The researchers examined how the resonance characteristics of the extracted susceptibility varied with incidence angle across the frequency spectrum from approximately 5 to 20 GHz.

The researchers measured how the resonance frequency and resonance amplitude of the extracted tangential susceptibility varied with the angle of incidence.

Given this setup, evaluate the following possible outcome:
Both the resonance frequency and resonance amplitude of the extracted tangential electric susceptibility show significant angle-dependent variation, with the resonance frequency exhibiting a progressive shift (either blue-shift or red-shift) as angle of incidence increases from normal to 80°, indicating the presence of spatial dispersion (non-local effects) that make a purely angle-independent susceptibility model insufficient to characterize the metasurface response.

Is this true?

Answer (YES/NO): NO